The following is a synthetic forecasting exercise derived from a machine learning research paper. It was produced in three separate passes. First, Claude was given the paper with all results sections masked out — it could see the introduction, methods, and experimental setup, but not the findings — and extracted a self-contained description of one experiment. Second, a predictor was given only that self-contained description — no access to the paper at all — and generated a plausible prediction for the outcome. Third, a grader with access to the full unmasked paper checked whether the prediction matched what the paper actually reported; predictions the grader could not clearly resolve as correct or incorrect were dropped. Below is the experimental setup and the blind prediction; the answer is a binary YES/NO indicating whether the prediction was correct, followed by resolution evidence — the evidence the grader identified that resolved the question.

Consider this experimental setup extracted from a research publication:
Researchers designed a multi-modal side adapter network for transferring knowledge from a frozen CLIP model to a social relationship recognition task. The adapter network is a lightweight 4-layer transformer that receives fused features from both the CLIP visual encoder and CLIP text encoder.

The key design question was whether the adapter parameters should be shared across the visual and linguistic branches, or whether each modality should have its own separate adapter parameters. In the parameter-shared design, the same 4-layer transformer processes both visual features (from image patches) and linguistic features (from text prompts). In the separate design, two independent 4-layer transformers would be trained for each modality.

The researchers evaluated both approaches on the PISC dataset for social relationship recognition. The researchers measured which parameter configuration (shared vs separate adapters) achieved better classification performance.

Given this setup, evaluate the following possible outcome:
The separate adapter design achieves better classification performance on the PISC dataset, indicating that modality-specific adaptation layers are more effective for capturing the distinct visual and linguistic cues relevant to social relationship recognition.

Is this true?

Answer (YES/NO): NO